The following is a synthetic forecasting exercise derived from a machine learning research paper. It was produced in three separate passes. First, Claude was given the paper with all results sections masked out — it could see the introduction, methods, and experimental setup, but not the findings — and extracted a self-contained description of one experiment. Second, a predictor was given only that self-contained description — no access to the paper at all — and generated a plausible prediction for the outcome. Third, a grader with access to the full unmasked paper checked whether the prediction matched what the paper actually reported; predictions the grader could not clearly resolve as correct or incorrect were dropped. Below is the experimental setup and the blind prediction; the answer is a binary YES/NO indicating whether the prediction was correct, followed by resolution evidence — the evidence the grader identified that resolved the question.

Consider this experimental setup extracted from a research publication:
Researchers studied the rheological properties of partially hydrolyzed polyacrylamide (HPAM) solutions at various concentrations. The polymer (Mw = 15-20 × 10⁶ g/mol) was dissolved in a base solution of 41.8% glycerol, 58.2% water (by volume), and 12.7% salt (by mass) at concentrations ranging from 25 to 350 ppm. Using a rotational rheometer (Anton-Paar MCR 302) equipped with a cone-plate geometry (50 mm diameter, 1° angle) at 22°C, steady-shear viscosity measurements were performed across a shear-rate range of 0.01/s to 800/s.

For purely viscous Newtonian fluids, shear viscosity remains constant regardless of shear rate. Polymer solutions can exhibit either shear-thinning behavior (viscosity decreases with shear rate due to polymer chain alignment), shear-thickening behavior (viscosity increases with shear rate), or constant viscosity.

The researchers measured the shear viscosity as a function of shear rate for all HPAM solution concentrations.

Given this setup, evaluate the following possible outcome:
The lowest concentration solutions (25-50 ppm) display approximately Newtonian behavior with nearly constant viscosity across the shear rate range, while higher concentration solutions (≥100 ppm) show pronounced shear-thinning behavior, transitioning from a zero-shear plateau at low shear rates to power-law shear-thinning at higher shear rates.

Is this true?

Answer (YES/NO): NO